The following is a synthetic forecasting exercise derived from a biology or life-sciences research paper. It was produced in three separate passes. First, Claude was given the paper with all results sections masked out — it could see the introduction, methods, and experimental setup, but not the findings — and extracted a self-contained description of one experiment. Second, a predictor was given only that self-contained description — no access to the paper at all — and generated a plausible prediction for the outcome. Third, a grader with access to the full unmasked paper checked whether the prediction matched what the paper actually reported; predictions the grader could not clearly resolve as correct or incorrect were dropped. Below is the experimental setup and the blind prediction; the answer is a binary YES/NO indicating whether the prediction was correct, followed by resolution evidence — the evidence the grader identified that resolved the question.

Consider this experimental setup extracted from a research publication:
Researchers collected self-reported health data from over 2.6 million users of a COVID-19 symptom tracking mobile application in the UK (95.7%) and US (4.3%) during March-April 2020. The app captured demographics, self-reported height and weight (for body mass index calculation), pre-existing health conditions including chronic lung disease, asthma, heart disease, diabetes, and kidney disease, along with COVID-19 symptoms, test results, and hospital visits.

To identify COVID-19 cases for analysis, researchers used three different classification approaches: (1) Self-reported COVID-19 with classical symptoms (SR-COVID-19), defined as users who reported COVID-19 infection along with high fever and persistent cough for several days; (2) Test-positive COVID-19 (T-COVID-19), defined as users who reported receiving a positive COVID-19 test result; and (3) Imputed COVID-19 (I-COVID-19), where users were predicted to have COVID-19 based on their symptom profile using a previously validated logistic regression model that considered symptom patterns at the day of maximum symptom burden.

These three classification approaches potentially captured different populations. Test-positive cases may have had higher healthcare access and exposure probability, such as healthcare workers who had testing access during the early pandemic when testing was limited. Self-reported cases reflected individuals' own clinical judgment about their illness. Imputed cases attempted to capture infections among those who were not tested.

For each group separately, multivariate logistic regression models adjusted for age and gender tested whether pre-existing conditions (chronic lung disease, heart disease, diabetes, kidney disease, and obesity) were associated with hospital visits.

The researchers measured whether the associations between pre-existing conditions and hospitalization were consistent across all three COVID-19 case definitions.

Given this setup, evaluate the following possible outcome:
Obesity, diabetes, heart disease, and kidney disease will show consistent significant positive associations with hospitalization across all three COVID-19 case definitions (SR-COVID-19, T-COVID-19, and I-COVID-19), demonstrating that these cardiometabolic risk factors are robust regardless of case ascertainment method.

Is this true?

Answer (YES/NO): NO